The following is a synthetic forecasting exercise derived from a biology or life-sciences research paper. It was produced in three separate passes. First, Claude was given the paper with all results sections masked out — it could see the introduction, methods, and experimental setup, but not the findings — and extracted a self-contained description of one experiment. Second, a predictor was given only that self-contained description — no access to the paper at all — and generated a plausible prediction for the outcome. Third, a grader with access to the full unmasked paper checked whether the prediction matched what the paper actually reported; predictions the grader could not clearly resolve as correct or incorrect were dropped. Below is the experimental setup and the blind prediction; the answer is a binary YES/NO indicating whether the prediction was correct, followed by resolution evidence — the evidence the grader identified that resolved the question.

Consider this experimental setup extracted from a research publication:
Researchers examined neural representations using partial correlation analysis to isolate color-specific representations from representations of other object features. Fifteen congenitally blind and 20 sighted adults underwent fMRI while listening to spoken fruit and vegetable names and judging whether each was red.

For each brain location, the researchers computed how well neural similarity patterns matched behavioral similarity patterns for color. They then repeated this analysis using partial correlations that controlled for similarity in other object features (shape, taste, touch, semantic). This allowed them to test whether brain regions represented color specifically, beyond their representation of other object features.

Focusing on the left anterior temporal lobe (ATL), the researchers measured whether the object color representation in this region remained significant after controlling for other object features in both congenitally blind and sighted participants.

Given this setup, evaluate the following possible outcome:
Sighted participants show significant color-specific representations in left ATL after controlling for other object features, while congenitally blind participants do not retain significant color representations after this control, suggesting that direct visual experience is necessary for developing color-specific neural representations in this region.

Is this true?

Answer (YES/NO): NO